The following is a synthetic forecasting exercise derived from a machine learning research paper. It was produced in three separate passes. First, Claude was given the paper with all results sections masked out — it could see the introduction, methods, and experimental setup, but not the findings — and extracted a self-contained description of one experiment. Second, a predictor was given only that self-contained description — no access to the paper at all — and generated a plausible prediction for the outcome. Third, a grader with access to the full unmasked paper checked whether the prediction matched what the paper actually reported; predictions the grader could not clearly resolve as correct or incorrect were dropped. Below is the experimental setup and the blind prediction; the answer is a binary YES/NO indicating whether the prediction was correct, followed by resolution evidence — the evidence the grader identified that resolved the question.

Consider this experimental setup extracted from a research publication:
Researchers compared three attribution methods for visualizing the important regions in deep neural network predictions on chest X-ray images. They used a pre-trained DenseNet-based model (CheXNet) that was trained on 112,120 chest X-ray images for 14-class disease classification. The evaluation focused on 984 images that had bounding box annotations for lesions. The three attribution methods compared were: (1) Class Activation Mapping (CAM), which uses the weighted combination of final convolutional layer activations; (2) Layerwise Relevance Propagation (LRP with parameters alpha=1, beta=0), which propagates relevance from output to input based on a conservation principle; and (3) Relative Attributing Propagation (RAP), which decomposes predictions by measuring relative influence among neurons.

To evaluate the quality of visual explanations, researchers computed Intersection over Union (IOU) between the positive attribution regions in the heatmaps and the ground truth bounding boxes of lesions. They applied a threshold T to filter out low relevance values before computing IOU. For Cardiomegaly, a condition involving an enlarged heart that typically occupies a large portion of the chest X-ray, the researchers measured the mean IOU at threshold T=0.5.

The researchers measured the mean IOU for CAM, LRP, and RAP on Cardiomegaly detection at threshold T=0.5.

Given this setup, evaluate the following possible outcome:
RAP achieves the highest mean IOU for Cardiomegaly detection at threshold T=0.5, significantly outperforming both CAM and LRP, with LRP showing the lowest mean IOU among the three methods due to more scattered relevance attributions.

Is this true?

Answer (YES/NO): NO